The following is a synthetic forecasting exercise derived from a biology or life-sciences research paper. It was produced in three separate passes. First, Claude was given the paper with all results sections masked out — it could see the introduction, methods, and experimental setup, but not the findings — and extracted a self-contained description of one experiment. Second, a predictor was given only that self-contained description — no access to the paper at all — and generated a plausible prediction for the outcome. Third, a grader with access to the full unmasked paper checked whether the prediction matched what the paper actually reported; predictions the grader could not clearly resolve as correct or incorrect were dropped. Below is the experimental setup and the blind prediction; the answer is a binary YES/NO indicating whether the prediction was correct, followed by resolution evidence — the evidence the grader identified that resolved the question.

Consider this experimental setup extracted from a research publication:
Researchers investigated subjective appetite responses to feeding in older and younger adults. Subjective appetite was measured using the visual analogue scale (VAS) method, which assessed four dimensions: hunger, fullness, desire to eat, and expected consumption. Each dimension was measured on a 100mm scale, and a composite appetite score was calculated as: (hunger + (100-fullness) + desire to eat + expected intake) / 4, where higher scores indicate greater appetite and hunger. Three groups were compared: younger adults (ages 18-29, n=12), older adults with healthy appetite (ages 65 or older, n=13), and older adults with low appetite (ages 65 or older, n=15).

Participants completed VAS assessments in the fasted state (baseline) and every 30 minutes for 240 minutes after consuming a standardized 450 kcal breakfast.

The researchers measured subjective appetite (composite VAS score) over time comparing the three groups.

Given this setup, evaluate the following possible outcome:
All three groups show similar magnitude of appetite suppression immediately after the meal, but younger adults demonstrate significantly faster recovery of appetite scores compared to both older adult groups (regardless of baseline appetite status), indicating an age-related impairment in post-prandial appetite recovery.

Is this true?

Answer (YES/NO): NO